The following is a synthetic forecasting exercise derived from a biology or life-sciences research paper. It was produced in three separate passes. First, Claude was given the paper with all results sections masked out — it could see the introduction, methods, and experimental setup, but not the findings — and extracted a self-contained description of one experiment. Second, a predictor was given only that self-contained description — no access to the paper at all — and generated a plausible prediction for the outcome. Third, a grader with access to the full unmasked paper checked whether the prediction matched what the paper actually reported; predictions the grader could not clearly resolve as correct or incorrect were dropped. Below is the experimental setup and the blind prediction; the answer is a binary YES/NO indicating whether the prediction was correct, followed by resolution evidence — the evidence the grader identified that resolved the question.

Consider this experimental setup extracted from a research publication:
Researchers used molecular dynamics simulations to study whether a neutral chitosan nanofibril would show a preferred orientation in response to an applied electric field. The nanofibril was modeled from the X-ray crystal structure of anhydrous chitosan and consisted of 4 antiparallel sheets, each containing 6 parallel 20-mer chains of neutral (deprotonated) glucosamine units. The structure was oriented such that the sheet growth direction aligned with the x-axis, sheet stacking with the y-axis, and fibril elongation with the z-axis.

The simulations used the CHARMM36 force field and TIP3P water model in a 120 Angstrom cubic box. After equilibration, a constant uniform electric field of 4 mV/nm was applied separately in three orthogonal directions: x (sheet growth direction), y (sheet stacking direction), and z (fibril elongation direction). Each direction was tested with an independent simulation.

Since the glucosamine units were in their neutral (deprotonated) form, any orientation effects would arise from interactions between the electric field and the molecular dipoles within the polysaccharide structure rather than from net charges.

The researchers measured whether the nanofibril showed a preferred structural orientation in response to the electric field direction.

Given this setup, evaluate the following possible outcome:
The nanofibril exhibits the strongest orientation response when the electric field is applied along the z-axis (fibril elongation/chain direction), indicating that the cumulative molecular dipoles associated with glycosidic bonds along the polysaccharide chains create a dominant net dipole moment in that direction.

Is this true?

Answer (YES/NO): NO